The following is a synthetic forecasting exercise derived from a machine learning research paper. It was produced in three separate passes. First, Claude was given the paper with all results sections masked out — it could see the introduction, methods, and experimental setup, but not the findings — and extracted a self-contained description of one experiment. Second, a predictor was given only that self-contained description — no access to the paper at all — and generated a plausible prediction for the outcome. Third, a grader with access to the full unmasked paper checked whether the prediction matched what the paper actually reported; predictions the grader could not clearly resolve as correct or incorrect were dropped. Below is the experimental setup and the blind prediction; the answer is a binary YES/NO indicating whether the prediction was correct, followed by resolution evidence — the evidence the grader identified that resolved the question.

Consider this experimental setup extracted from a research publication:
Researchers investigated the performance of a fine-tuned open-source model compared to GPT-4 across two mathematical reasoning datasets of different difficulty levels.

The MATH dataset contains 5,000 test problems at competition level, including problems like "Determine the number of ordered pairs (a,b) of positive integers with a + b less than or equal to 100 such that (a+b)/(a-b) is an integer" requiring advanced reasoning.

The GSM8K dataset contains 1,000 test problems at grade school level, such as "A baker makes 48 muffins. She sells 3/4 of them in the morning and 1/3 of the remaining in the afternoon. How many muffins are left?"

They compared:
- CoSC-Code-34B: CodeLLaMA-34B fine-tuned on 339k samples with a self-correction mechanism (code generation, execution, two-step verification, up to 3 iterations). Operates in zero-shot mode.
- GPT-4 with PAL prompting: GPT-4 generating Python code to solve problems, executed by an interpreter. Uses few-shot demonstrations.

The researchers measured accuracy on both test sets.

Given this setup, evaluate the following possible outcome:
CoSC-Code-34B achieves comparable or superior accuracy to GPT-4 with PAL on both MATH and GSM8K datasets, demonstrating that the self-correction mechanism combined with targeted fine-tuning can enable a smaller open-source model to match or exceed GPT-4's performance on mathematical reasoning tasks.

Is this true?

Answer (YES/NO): NO